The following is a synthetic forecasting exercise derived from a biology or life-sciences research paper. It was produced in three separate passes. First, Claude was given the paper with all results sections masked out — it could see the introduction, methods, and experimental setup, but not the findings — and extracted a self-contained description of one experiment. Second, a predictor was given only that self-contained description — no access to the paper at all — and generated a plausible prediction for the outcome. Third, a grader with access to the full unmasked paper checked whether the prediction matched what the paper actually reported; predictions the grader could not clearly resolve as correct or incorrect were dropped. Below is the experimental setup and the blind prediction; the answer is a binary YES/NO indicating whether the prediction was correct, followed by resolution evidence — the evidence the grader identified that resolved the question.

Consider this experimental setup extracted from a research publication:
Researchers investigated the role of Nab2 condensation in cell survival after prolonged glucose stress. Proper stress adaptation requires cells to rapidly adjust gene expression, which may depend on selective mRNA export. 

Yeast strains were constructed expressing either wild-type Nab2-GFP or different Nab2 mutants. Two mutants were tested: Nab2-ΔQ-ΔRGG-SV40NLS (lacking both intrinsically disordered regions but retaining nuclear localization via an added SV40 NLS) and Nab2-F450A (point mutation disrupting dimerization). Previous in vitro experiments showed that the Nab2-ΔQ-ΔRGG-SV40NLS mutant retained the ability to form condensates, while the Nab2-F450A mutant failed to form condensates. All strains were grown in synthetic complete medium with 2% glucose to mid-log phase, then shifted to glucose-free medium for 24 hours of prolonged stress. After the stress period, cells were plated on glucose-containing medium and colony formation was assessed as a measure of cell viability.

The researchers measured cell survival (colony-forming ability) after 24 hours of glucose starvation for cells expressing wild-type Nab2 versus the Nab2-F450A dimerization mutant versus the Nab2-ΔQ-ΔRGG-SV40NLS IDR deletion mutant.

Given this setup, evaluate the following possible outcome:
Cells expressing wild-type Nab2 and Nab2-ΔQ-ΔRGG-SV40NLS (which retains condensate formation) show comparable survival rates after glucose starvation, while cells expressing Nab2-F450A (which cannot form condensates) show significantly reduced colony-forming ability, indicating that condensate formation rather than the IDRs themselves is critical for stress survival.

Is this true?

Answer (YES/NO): NO